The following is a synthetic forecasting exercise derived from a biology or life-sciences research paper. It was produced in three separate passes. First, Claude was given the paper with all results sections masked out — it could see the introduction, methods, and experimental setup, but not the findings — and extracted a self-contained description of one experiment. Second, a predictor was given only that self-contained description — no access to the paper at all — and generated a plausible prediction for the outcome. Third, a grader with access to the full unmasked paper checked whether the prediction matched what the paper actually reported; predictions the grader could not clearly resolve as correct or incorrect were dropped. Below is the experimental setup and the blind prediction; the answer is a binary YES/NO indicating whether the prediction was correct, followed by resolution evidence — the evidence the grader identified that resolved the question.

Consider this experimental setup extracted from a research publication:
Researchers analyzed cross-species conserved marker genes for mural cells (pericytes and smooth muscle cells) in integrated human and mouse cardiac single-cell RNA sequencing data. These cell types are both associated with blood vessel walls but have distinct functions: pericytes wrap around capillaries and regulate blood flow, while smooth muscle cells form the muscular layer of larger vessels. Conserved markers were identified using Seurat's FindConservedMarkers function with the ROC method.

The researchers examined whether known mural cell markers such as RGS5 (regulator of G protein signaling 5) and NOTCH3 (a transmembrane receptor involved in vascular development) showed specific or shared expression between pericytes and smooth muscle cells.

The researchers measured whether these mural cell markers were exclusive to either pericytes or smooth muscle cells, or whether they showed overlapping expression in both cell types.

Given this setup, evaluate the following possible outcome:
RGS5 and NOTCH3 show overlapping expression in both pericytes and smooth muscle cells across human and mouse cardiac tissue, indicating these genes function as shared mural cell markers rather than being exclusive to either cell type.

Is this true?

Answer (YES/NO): YES